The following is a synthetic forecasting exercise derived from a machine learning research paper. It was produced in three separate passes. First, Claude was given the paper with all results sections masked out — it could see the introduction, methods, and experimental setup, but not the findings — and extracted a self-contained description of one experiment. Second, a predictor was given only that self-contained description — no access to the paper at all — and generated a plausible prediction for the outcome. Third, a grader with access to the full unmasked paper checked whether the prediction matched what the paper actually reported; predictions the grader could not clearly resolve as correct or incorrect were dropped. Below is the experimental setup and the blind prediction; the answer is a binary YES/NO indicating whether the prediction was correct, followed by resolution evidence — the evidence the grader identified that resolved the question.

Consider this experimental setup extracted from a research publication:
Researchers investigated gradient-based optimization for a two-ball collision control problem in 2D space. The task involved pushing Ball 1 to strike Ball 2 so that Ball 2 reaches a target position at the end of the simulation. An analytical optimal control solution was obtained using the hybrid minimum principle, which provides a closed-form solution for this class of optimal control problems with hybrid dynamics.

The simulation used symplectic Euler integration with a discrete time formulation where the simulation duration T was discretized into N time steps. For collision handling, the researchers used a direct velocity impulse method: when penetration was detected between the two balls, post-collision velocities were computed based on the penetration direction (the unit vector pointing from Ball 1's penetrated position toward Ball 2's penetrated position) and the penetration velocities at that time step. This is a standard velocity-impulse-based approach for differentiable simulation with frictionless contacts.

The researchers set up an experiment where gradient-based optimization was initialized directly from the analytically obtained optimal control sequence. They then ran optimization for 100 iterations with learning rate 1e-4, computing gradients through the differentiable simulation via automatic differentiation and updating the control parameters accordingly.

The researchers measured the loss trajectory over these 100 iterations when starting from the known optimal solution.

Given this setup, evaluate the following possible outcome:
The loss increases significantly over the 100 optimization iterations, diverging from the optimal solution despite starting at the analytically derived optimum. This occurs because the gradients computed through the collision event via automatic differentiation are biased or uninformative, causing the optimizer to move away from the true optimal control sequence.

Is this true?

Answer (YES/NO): YES